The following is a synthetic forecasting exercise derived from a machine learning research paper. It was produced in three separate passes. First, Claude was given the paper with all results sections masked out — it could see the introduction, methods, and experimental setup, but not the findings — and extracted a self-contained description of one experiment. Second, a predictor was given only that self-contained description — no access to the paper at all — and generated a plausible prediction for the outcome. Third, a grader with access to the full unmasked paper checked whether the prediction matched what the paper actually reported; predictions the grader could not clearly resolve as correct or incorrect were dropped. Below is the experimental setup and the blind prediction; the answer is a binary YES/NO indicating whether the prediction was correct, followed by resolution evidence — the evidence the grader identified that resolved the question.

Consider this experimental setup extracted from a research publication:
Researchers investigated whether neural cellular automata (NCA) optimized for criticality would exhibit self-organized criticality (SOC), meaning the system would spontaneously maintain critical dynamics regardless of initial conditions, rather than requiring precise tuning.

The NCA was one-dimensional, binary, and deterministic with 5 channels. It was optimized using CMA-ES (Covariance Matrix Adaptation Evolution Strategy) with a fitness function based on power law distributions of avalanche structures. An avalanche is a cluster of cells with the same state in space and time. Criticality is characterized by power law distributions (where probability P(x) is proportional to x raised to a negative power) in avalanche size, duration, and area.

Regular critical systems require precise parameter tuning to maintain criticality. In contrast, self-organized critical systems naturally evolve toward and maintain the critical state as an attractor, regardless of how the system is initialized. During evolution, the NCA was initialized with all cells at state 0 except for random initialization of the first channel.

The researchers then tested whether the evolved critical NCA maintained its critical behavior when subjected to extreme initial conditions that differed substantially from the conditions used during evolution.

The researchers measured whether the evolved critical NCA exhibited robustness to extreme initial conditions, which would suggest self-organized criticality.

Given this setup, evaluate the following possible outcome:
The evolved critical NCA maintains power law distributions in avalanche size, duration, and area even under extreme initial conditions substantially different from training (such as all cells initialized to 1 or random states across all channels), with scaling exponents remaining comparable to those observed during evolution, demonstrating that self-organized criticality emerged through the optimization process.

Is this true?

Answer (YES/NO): NO